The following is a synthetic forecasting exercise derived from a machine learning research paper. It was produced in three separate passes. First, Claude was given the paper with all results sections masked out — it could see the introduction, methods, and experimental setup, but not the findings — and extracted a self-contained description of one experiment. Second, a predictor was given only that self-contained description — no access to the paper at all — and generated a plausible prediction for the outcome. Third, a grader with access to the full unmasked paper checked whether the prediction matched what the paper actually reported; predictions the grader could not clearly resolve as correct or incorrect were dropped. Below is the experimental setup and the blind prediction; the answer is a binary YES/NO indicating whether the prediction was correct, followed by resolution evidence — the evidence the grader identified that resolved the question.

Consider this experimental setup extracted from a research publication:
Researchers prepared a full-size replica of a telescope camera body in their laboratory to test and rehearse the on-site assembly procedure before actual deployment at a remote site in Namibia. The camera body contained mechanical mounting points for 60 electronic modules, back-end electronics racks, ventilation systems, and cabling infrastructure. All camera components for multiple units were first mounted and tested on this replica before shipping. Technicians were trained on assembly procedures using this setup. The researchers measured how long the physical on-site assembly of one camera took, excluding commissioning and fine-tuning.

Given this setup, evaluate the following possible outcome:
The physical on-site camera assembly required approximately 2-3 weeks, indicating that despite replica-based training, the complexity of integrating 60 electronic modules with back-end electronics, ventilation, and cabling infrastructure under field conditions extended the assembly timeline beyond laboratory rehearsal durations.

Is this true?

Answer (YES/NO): NO